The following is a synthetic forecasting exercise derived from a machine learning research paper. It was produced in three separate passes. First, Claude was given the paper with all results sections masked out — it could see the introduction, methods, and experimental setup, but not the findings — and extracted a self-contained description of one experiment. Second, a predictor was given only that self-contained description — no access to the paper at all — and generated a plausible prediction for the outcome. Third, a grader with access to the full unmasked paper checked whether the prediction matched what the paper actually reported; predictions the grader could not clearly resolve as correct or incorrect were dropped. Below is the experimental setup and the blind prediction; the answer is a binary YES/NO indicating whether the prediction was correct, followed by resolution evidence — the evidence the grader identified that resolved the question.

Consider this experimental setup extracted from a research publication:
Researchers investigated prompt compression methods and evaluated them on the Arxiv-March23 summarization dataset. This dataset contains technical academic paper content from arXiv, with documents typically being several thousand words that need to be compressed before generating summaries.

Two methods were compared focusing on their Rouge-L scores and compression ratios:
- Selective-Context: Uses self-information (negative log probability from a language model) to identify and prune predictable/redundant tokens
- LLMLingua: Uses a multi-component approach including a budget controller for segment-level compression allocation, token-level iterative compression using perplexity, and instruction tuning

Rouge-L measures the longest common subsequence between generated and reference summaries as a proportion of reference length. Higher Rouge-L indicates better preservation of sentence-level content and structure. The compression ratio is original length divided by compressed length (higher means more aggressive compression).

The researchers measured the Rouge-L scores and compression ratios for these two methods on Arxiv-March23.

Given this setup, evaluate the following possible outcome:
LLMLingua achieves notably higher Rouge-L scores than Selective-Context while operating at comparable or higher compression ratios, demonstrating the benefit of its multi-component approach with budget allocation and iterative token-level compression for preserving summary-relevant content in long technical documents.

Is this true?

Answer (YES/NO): NO